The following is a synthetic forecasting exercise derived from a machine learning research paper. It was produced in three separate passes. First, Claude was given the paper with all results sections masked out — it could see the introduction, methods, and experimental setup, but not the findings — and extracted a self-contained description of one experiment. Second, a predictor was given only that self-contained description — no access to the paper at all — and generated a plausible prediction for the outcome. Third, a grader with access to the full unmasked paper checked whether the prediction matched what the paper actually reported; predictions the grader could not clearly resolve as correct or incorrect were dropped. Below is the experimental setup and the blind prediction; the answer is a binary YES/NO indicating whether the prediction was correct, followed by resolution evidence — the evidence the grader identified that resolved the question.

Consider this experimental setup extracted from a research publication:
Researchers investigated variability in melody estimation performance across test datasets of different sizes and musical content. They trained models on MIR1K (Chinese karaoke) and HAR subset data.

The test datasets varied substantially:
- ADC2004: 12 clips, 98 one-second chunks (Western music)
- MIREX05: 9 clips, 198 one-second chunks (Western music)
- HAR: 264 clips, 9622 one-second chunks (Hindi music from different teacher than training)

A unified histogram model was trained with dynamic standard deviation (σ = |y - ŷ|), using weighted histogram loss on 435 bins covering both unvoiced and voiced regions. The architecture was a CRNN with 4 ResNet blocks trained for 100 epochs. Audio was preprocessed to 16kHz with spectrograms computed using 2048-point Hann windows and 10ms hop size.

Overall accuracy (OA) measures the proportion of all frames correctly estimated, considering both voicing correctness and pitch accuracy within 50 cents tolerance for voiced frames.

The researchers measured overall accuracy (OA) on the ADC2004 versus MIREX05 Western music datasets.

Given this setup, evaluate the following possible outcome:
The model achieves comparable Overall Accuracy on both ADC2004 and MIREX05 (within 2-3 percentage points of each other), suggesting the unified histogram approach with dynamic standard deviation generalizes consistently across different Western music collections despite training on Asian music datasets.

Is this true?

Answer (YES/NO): NO